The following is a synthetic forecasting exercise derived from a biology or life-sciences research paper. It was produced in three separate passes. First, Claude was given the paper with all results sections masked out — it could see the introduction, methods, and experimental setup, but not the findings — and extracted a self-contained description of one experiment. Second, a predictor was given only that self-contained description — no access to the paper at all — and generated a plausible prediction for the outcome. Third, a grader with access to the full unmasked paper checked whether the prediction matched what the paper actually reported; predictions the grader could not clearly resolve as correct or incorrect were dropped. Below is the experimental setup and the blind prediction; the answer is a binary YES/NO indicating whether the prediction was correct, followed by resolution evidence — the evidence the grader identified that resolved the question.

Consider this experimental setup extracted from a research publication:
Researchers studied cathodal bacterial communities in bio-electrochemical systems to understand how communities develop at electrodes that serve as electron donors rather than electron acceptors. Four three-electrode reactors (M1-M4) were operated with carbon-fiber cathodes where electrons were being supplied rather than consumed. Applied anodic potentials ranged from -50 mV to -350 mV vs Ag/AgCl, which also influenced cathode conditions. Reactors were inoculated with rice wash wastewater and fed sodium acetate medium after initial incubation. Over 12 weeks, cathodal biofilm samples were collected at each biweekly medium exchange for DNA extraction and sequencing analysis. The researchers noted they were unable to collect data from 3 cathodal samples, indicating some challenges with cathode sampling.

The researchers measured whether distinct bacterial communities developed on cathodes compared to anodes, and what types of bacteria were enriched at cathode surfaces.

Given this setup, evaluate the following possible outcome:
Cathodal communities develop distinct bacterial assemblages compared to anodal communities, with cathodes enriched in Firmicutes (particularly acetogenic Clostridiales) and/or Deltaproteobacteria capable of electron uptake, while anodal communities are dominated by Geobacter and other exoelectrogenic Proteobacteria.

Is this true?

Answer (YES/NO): NO